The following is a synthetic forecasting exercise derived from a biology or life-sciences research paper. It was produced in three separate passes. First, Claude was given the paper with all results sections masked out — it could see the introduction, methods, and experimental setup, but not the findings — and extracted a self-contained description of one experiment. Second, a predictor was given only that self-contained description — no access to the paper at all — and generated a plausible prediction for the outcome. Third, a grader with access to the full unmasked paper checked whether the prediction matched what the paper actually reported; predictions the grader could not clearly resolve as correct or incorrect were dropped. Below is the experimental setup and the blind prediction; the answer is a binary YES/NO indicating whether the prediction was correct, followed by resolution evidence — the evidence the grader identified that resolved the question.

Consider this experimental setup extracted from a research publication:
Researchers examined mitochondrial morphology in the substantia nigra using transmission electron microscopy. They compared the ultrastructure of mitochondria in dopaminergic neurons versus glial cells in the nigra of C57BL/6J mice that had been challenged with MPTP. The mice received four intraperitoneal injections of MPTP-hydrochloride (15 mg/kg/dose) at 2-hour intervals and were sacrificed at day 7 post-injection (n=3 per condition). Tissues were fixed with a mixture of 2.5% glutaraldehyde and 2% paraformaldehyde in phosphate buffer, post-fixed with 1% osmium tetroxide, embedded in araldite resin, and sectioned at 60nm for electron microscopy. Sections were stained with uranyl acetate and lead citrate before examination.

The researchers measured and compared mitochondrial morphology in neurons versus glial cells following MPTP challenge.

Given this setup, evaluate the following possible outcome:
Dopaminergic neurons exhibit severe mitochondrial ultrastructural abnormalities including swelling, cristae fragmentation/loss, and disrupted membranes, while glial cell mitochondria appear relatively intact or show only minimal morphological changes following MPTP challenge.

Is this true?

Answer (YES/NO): NO